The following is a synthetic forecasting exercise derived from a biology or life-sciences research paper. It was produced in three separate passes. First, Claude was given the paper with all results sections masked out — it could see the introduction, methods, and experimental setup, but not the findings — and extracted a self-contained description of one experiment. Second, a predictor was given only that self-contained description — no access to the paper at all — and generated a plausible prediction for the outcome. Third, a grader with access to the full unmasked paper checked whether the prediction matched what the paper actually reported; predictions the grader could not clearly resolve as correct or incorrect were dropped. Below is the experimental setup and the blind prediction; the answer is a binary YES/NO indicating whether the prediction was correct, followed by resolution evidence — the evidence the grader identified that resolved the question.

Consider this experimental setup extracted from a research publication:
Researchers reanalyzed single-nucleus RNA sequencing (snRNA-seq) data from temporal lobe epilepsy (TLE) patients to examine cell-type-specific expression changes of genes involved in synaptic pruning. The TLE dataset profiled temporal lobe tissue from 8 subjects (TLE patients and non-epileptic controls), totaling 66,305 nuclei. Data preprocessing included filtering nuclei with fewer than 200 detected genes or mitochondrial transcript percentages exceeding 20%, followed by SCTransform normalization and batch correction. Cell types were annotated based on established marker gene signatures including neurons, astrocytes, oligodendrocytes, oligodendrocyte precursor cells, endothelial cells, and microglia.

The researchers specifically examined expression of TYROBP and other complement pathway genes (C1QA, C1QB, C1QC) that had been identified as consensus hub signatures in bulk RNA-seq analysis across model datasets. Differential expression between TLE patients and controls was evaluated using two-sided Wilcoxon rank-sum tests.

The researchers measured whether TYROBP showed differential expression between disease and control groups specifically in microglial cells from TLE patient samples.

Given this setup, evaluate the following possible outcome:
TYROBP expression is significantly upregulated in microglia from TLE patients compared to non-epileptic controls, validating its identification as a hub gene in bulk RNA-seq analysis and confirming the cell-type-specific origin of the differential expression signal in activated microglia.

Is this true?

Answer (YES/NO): YES